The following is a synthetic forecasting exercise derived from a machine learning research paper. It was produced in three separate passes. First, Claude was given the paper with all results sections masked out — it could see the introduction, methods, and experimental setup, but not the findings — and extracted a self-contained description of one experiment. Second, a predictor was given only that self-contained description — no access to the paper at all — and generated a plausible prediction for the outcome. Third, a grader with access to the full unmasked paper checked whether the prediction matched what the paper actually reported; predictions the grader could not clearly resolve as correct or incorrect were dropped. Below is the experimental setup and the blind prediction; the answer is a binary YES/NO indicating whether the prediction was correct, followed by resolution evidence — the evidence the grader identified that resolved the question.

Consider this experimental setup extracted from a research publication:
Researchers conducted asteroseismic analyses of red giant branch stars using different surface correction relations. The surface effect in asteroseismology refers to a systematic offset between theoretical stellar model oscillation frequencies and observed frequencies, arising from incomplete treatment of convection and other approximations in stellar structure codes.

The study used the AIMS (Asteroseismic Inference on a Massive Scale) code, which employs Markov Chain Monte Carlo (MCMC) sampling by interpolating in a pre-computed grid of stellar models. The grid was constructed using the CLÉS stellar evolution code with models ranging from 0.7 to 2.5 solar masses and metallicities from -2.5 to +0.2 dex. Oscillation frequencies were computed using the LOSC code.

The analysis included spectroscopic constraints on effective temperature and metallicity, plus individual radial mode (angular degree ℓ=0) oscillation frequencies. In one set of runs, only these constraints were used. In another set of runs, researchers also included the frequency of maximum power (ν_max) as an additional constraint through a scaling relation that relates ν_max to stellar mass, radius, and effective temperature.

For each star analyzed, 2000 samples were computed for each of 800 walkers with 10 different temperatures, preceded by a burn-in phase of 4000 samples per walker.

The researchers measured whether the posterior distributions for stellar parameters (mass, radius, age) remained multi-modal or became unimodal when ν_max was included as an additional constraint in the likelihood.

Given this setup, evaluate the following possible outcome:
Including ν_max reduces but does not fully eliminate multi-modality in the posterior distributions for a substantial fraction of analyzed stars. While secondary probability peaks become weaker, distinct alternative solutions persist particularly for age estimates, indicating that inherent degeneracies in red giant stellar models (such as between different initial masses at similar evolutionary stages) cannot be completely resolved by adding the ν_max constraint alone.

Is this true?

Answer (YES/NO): NO